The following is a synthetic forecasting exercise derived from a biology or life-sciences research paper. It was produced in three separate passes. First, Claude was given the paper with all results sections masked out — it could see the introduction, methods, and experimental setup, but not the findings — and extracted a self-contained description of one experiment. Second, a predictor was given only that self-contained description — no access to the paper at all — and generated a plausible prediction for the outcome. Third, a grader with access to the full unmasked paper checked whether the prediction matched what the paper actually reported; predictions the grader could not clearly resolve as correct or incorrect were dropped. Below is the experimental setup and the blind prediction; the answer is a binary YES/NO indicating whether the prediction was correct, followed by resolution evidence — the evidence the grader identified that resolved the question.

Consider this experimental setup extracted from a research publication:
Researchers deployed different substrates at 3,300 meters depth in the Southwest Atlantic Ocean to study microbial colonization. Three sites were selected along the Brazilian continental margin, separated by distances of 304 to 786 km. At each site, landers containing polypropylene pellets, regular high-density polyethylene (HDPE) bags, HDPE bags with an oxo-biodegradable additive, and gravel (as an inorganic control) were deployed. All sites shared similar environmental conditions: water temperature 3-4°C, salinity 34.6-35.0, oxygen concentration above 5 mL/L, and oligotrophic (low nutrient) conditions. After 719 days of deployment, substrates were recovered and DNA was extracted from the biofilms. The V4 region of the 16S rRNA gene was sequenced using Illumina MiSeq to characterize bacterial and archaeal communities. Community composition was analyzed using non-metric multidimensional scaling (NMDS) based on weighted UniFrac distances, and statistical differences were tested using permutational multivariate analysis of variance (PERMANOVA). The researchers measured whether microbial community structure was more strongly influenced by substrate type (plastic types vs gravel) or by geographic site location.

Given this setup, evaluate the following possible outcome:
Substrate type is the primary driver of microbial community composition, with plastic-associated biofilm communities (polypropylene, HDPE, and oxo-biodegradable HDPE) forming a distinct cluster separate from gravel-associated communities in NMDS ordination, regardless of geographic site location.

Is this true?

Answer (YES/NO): NO